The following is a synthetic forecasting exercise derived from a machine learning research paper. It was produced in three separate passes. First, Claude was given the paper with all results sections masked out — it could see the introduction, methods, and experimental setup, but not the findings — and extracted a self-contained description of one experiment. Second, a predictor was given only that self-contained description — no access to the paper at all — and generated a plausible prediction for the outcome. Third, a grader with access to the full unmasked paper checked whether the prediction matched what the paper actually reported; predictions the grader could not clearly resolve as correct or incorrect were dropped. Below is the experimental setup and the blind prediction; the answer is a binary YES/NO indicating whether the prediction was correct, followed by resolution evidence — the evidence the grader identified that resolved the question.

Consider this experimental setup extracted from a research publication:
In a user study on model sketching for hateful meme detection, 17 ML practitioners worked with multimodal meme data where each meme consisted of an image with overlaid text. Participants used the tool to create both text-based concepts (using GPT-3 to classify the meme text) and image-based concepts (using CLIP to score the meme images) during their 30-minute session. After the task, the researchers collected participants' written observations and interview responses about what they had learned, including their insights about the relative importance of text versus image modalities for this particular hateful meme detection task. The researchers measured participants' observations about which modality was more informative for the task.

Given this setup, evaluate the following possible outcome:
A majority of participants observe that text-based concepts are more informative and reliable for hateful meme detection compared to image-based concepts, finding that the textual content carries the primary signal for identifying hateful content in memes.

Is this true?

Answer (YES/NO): NO